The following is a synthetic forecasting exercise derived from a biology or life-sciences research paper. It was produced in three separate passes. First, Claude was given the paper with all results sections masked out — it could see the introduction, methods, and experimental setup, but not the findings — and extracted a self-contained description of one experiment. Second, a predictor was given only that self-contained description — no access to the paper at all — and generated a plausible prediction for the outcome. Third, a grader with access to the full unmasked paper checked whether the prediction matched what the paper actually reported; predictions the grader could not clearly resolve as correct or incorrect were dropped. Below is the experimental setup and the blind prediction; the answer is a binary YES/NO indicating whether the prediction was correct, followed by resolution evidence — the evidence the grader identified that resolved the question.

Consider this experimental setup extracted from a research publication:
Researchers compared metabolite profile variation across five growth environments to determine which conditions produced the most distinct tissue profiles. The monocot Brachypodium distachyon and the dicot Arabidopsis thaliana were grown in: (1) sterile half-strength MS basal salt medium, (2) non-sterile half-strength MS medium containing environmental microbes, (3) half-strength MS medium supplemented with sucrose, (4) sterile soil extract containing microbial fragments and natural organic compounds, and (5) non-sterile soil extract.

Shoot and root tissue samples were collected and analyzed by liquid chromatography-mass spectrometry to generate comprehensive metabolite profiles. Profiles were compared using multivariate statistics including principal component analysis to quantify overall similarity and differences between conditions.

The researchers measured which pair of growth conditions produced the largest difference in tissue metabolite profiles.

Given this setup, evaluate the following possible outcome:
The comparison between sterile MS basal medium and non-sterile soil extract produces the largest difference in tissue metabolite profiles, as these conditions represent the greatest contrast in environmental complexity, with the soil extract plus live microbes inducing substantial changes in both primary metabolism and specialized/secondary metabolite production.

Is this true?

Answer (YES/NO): NO